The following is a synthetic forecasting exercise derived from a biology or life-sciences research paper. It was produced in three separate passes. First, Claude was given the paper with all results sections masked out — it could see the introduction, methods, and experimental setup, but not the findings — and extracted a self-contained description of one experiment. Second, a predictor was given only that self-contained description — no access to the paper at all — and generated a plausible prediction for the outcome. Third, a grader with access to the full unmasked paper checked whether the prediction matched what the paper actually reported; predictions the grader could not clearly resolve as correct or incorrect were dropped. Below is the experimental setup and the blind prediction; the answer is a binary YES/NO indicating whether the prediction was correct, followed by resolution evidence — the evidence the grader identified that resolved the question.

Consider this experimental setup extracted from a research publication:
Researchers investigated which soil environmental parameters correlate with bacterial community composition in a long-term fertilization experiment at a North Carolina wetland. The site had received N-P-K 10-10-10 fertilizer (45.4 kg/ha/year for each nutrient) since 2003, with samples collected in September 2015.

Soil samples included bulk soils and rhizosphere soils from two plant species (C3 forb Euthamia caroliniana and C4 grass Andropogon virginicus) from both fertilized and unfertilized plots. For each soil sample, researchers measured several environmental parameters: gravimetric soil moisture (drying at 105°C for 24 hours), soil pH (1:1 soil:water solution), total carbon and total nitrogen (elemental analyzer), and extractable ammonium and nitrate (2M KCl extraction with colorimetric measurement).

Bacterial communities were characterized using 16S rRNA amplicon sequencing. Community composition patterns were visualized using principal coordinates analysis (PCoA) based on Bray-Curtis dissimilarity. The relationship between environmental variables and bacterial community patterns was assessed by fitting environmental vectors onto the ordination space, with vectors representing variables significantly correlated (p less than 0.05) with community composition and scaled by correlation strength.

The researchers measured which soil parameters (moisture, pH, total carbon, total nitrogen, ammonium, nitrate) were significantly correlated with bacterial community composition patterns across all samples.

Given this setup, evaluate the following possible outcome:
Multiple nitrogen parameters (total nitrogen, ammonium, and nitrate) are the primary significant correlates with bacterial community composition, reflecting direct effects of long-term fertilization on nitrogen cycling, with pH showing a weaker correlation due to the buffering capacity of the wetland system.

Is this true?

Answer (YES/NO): NO